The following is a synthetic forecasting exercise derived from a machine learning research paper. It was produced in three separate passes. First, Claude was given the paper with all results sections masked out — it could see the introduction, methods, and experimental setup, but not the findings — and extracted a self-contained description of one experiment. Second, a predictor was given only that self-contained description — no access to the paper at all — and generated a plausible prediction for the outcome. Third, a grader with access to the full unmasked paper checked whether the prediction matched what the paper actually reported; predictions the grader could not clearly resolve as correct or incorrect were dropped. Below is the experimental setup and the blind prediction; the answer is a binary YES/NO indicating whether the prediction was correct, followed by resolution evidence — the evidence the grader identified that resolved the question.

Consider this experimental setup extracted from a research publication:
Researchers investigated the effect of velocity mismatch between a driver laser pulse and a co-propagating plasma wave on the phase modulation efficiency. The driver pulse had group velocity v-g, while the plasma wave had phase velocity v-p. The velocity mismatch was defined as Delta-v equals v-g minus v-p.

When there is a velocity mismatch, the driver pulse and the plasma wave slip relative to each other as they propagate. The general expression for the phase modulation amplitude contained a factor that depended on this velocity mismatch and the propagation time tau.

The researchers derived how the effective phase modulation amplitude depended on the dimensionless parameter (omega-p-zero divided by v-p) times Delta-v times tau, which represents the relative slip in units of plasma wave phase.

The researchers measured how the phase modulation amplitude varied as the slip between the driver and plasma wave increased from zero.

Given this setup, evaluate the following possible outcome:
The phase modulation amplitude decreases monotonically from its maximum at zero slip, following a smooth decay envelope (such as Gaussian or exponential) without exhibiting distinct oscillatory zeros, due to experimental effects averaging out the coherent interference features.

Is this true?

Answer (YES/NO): NO